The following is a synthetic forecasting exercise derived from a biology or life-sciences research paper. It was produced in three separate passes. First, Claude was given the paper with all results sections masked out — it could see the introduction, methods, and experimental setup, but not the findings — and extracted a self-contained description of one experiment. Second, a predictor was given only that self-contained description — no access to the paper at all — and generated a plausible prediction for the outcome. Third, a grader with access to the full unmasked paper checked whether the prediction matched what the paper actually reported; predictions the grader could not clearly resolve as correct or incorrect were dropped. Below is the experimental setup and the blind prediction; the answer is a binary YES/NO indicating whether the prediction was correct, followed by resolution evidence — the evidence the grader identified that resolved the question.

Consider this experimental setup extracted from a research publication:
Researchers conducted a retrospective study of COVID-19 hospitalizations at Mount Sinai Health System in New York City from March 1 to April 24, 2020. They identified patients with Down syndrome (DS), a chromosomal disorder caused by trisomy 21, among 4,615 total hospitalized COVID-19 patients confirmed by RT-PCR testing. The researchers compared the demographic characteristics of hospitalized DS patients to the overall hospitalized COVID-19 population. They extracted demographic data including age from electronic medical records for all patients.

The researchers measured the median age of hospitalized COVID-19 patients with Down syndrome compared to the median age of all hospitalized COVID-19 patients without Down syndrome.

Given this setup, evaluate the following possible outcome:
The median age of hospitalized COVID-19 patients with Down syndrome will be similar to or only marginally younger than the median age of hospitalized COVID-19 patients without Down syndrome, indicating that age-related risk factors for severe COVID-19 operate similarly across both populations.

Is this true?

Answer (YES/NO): NO